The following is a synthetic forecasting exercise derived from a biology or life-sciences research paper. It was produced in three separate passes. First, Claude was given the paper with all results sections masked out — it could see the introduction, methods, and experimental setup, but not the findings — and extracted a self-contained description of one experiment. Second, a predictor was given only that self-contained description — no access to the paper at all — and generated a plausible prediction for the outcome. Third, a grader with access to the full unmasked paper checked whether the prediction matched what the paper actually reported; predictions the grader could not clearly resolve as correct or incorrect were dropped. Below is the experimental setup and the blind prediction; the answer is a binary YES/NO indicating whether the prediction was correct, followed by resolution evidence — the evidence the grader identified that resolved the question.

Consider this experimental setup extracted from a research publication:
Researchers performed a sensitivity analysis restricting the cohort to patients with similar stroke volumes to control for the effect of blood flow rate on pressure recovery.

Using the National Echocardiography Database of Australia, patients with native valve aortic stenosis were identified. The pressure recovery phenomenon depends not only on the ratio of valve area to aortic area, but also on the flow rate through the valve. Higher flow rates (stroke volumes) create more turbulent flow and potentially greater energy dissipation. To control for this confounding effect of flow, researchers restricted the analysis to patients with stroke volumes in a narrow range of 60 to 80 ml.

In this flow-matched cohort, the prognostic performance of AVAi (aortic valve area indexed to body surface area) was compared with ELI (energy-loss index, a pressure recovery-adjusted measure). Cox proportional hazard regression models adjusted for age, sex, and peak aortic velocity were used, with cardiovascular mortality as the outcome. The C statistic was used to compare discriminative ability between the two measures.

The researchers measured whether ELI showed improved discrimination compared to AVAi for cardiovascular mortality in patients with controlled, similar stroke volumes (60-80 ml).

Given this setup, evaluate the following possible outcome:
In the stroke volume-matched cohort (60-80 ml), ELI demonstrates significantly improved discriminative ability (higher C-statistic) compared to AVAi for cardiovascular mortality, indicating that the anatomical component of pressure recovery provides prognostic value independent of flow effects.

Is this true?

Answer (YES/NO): NO